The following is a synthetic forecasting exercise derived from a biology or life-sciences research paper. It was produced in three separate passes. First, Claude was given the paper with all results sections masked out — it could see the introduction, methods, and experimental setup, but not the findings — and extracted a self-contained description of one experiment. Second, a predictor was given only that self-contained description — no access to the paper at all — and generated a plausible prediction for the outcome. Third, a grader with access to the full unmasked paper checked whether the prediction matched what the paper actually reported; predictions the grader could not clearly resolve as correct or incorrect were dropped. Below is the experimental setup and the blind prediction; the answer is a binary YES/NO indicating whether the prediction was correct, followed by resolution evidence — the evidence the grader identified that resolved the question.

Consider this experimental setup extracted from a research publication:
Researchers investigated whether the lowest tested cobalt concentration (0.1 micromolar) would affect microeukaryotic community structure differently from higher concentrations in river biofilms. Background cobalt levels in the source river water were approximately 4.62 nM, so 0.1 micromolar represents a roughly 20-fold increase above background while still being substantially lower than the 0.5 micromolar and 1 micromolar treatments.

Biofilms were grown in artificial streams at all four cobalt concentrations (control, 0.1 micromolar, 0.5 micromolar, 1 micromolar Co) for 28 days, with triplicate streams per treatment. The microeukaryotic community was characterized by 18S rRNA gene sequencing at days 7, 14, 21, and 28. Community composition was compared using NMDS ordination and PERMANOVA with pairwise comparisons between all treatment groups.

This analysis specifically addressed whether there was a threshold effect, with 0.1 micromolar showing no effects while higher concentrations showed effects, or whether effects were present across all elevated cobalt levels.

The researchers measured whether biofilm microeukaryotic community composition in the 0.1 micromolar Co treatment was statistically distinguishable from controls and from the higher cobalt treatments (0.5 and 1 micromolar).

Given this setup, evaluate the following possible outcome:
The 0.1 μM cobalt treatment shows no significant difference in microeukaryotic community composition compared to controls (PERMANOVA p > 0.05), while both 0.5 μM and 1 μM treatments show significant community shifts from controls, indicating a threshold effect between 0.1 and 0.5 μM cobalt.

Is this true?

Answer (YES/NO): YES